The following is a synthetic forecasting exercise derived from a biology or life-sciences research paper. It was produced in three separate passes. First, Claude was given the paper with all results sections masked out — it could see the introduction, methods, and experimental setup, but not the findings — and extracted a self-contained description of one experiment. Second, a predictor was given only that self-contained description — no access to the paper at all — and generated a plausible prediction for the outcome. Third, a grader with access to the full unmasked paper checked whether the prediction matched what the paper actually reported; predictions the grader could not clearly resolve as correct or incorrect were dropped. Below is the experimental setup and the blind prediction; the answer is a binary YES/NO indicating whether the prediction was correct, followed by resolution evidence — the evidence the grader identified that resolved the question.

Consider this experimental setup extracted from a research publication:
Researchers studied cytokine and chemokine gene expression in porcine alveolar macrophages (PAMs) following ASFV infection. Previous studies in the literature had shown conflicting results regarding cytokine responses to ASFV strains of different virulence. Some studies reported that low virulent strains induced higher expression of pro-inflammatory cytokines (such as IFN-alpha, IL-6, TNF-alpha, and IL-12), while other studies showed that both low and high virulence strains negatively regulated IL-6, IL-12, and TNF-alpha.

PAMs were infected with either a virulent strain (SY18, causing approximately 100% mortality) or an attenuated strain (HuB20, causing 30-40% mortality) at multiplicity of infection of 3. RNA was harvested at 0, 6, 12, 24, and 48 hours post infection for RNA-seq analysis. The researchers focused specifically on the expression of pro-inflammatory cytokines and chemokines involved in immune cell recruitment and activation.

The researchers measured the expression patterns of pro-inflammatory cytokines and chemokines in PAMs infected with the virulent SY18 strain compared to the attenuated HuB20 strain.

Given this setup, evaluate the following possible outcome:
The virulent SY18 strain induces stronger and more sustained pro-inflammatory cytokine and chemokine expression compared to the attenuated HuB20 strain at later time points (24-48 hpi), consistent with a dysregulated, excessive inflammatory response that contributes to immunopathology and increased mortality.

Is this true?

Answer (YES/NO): NO